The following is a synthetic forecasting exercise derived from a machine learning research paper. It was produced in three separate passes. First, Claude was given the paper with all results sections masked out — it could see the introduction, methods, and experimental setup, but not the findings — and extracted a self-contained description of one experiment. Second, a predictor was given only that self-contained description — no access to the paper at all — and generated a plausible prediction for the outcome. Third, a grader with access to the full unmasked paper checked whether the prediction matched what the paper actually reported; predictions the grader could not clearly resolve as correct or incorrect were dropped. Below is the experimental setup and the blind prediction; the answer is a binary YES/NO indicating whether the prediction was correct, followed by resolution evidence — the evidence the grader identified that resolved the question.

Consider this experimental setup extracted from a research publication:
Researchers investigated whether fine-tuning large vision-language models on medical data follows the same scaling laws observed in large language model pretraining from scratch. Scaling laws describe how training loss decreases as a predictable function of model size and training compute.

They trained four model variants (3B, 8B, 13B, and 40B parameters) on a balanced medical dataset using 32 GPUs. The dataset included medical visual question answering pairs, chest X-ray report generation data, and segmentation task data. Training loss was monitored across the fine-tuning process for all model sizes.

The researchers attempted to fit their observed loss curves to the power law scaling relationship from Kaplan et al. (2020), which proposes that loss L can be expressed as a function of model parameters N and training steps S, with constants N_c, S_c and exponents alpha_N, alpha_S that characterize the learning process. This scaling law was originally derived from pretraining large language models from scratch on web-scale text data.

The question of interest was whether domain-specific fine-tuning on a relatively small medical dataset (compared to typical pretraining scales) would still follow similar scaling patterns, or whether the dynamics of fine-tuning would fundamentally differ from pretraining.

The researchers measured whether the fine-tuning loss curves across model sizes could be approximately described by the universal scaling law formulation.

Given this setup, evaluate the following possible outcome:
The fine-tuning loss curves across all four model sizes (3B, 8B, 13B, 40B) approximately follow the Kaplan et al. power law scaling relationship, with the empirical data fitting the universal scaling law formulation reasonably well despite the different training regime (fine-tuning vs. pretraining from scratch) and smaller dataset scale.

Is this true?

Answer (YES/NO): YES